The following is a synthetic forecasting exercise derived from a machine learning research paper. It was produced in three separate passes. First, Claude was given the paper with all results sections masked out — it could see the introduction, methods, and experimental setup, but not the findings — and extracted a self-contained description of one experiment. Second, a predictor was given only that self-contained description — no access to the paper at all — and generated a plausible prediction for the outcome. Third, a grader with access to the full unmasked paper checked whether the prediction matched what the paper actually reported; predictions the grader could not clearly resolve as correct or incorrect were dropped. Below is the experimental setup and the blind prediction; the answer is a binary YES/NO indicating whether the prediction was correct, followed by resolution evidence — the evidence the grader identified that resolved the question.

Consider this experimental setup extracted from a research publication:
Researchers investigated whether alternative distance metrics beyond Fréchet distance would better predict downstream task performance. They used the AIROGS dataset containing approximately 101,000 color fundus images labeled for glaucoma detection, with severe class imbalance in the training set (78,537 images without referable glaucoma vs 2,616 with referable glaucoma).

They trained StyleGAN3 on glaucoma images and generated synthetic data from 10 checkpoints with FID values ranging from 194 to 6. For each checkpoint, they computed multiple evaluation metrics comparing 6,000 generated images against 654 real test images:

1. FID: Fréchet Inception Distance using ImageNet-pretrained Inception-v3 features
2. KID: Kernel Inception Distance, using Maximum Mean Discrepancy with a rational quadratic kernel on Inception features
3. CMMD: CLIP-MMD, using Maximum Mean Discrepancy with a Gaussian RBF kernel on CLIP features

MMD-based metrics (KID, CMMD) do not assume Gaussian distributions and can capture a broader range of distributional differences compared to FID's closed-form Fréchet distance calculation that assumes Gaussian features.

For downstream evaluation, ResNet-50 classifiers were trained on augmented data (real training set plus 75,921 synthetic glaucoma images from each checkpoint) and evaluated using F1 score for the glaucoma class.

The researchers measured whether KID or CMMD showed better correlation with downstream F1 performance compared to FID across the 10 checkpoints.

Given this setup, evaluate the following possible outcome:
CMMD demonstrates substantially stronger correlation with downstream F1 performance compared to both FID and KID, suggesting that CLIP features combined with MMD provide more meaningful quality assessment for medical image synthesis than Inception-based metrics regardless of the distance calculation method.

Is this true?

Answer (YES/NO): NO